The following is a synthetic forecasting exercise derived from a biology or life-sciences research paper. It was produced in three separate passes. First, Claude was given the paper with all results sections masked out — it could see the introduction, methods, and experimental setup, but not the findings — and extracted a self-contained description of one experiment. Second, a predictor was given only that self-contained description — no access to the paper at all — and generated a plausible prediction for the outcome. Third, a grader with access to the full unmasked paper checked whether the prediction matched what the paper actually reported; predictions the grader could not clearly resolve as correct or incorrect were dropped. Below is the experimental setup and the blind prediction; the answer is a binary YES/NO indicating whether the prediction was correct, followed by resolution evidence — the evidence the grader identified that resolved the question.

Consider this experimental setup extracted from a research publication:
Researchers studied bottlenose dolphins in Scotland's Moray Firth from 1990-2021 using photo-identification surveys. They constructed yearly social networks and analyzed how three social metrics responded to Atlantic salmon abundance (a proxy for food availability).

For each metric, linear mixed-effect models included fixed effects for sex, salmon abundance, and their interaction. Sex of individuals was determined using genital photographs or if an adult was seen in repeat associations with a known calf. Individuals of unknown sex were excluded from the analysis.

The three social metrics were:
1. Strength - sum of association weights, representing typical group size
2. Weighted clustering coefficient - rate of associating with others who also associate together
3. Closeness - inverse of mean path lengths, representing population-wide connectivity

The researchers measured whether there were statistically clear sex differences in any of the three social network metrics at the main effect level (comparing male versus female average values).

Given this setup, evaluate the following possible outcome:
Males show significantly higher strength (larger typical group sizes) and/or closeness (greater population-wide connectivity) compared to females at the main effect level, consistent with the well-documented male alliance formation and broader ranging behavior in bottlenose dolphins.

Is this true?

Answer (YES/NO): NO